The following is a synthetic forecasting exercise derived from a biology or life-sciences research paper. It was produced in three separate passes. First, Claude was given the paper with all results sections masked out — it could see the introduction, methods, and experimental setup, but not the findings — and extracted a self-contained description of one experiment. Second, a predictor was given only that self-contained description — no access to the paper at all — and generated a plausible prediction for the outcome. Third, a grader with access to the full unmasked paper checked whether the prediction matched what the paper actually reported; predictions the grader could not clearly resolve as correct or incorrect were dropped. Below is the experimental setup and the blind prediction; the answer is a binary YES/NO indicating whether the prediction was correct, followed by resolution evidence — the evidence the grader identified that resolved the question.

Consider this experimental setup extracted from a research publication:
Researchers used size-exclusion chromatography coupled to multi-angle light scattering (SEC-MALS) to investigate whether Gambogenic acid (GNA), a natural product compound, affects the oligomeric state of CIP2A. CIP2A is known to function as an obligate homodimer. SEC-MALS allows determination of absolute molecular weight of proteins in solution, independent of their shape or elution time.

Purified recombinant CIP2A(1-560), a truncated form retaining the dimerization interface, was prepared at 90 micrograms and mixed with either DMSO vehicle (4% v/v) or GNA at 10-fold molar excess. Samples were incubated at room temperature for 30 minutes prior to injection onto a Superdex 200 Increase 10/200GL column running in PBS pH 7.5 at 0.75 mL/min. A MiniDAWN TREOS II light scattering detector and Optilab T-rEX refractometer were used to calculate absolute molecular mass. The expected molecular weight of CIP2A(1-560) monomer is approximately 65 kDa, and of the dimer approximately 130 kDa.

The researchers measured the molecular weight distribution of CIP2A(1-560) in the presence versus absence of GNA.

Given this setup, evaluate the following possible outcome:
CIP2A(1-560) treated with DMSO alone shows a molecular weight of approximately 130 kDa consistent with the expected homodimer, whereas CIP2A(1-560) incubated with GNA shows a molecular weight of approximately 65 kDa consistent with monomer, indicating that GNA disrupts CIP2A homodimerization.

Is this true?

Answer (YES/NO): YES